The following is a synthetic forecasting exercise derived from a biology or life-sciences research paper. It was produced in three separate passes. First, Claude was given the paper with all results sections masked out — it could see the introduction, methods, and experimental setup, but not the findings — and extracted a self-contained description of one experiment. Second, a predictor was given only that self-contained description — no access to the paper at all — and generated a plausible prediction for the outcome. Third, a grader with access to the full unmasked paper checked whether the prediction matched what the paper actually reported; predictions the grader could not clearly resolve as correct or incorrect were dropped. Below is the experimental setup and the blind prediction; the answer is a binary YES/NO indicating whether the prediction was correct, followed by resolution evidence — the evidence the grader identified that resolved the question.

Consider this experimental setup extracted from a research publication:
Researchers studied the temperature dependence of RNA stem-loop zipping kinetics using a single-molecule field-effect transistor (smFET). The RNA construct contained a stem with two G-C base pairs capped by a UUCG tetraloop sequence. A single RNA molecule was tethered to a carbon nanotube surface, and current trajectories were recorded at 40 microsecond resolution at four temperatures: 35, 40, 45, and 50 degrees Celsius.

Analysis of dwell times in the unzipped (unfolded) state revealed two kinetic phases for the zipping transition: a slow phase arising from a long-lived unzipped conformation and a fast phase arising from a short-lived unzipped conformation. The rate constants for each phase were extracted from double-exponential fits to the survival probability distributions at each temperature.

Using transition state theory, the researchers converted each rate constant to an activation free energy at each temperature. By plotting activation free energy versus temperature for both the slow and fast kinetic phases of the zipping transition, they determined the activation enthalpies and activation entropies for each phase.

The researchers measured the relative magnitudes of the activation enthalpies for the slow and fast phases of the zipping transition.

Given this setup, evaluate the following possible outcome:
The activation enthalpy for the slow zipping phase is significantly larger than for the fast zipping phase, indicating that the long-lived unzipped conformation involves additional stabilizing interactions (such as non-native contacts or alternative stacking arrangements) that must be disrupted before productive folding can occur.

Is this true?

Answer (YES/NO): NO